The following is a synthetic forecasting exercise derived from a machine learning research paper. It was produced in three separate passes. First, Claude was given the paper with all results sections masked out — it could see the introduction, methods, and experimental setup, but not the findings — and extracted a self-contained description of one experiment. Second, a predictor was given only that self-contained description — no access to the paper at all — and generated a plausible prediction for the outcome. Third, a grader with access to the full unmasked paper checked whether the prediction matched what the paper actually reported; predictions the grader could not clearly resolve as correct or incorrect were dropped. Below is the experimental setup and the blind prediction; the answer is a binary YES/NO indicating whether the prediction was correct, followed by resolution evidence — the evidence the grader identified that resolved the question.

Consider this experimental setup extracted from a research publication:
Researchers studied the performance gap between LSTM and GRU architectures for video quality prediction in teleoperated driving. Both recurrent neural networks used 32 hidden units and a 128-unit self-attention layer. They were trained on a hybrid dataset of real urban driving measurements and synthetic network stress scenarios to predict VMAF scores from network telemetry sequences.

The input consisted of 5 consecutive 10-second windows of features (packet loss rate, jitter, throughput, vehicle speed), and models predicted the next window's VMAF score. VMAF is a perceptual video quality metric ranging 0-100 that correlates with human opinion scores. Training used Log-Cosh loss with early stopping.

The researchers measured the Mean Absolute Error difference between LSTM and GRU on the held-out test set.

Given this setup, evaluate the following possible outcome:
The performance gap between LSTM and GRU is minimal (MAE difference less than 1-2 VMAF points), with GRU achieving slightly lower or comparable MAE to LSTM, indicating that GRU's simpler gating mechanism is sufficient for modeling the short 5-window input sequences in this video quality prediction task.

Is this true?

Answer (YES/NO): NO